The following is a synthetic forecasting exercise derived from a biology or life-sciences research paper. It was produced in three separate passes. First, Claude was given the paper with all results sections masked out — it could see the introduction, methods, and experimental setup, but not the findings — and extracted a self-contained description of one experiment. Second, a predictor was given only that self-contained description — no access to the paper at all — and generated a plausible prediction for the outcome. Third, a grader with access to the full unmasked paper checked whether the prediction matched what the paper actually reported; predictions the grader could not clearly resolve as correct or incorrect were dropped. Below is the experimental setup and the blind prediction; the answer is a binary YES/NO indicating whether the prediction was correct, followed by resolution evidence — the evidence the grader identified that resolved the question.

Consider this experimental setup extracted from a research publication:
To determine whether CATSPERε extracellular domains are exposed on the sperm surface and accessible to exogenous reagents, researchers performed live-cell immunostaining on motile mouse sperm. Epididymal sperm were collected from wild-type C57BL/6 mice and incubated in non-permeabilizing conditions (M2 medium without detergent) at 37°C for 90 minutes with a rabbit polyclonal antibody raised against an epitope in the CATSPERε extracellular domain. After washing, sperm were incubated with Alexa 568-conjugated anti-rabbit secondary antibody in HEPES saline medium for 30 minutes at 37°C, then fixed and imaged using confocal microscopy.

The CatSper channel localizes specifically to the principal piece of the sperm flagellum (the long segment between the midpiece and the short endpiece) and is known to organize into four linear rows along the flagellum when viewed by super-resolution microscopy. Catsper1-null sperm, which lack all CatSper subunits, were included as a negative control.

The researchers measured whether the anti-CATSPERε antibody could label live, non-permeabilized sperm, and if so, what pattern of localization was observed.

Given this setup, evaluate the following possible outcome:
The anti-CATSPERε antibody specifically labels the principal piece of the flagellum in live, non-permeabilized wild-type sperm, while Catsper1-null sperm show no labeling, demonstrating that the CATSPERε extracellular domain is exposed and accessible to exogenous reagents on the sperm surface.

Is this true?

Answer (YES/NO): YES